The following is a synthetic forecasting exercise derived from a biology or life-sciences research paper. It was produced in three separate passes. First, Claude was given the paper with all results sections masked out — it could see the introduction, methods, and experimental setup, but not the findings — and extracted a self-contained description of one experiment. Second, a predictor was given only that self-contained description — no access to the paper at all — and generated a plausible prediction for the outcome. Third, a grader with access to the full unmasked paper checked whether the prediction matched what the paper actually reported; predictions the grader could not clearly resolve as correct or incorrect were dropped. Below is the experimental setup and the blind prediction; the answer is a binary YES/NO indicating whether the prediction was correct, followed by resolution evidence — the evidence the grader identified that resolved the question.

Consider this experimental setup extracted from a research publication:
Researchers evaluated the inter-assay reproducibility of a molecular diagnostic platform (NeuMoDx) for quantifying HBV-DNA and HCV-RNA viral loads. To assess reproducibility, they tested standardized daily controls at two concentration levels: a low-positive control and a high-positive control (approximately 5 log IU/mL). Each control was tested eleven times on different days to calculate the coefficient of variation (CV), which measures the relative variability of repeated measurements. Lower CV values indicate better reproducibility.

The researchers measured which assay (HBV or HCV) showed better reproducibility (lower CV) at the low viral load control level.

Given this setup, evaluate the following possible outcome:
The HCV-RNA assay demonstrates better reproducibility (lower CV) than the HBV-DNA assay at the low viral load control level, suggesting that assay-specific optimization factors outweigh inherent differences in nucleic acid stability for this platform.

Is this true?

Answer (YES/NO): NO